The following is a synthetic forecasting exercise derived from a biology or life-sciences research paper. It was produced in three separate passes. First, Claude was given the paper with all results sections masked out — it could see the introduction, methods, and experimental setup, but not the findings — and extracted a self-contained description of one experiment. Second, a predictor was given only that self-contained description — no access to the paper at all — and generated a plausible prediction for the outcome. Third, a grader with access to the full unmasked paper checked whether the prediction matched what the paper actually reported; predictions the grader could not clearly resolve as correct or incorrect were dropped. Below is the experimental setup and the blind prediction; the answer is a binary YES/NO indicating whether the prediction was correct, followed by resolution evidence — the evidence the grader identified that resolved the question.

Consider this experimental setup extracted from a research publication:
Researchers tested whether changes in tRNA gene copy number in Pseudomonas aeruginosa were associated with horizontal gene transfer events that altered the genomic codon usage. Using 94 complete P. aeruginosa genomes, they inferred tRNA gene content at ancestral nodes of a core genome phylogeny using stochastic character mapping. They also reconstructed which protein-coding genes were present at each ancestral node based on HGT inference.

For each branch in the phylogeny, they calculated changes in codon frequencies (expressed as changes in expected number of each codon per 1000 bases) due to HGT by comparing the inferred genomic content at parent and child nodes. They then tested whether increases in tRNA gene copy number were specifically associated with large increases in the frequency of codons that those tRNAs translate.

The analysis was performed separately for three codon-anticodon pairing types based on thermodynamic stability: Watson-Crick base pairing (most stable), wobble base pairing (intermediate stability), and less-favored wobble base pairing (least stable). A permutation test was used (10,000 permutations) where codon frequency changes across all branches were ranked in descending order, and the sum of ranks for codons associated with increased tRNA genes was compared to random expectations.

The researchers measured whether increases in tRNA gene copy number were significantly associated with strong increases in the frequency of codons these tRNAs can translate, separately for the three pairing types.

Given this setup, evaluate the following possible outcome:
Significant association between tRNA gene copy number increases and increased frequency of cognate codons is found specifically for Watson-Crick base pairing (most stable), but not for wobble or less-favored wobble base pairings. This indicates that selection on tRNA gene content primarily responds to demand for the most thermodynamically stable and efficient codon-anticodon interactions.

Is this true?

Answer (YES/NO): NO